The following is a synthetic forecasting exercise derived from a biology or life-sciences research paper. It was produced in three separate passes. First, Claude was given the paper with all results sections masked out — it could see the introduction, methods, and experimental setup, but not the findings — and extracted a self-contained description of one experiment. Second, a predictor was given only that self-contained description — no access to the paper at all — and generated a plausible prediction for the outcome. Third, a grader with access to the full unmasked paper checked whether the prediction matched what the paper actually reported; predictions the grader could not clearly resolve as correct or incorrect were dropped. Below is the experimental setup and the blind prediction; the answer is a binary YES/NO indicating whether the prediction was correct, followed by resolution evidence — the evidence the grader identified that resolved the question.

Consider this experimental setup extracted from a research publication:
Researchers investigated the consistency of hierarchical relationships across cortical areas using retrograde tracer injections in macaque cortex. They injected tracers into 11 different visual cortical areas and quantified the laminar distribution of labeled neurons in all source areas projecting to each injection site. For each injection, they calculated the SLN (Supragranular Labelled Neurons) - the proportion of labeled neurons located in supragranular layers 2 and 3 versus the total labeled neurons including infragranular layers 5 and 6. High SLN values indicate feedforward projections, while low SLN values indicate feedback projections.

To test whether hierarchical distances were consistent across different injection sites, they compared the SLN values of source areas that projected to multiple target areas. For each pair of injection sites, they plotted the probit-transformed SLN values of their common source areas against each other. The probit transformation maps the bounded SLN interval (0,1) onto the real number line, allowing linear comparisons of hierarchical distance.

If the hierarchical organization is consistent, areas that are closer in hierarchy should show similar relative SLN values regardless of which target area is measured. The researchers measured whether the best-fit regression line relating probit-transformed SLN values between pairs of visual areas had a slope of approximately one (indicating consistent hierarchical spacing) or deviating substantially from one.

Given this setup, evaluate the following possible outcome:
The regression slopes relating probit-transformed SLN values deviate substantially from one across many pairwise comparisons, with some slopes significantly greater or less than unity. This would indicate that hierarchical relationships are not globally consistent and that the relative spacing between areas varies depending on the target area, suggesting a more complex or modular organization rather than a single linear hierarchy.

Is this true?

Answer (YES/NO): NO